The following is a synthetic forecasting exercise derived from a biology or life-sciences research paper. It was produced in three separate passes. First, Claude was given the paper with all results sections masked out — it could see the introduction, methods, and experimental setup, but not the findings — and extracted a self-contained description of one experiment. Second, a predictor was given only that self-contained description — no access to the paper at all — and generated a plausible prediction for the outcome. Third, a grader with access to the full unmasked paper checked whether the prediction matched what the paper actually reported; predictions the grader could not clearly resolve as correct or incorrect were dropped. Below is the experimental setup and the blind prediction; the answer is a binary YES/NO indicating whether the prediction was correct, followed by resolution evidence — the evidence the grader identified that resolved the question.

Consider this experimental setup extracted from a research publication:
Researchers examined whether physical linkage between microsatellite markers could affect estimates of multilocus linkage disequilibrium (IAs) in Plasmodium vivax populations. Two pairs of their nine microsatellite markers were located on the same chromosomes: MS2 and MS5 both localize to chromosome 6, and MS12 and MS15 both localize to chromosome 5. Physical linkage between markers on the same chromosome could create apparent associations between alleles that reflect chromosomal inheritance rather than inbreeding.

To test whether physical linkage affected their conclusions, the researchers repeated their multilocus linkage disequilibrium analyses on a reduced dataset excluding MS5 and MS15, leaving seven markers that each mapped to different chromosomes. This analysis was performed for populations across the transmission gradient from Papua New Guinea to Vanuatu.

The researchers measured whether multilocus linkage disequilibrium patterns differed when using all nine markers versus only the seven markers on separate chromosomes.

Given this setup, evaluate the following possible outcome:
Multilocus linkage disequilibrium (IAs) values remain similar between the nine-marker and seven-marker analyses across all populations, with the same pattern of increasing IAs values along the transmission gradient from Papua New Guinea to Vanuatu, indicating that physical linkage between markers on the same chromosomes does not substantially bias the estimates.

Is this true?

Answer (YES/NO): YES